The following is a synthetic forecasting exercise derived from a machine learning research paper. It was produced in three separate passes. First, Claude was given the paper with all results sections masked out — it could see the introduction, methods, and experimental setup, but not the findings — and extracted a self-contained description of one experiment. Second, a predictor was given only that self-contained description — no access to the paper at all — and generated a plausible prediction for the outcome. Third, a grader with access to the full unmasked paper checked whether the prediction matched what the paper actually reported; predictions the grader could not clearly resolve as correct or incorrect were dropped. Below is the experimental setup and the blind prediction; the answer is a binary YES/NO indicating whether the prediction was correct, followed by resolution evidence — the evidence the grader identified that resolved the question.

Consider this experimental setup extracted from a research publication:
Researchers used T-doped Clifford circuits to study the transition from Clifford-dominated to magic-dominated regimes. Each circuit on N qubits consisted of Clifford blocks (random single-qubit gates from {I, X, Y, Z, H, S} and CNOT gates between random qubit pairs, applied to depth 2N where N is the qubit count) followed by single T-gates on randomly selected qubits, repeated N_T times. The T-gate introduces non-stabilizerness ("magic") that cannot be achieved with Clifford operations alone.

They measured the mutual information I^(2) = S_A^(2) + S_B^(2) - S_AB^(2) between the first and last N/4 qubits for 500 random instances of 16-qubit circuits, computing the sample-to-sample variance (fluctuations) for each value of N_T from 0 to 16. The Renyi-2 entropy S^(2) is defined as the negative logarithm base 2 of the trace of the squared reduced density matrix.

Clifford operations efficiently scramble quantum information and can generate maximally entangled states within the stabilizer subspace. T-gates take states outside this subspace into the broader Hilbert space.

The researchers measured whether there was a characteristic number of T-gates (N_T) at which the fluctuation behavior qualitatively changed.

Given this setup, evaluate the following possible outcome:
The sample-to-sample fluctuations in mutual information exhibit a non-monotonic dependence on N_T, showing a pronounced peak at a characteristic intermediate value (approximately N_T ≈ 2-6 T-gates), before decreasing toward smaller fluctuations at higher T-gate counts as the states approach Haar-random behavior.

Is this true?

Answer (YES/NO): NO